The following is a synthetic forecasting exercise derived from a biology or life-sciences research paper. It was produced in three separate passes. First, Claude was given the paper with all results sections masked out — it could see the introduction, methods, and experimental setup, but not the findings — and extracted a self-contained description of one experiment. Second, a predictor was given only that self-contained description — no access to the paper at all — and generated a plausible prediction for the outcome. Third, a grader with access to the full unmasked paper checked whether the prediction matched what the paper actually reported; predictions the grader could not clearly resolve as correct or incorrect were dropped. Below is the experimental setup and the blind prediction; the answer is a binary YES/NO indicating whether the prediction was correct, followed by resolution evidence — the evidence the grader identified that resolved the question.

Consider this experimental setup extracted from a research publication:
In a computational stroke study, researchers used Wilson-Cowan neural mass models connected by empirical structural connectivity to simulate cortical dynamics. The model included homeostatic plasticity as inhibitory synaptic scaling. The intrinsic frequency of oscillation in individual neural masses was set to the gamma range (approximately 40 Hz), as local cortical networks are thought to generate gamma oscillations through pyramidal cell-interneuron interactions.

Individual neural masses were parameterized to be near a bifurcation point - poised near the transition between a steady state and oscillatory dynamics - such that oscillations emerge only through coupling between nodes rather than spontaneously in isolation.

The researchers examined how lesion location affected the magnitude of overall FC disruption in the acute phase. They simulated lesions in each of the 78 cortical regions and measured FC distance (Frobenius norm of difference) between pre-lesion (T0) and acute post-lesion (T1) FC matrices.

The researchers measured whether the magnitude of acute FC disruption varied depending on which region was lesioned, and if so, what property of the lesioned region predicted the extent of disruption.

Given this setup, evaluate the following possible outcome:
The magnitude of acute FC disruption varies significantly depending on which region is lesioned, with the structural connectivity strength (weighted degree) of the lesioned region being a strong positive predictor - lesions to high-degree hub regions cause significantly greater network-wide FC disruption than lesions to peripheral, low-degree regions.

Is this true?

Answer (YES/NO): YES